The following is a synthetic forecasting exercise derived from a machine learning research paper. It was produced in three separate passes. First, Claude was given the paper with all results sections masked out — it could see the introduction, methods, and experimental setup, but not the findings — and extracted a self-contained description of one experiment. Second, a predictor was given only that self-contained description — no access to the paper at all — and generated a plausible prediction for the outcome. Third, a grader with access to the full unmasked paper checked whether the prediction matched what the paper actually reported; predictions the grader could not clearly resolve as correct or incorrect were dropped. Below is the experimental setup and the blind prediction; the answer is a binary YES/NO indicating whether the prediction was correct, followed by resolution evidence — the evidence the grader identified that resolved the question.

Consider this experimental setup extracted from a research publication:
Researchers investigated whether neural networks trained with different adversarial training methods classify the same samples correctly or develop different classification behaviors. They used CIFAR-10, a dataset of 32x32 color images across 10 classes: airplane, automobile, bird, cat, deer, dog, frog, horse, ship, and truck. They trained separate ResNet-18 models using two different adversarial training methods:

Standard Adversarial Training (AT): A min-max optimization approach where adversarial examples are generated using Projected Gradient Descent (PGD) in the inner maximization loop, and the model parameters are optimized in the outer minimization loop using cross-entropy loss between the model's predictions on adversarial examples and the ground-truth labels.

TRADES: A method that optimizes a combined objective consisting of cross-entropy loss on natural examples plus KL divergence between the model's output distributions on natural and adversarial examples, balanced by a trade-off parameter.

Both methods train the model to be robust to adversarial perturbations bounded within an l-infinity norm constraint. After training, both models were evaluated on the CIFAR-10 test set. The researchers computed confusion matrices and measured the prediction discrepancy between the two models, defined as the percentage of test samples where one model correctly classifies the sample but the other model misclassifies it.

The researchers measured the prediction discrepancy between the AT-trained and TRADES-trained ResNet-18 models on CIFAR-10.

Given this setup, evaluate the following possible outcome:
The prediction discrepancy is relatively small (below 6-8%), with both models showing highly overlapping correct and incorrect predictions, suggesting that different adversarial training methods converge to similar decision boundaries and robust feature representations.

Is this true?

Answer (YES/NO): NO